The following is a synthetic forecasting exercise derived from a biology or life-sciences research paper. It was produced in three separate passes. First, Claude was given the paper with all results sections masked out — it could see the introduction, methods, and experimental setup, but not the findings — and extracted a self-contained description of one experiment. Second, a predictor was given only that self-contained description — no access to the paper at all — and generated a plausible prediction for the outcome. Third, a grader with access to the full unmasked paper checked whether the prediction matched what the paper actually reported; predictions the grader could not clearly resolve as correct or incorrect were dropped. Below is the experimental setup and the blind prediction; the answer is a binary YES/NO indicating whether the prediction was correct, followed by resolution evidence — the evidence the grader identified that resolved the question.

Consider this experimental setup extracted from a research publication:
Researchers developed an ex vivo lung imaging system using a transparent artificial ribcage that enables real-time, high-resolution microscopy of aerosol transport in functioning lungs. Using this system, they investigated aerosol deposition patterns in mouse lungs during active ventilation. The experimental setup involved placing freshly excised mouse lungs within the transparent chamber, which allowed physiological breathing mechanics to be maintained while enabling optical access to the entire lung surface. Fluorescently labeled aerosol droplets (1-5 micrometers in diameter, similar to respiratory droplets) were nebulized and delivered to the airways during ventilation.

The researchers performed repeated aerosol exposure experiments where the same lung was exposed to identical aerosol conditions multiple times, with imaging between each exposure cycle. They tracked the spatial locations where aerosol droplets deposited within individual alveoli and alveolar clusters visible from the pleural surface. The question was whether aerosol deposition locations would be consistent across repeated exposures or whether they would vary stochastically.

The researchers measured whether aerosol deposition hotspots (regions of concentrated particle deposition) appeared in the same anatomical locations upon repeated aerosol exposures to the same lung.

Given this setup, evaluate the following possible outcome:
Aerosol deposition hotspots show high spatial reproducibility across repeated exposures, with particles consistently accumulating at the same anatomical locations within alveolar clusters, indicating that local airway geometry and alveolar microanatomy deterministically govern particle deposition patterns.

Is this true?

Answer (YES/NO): YES